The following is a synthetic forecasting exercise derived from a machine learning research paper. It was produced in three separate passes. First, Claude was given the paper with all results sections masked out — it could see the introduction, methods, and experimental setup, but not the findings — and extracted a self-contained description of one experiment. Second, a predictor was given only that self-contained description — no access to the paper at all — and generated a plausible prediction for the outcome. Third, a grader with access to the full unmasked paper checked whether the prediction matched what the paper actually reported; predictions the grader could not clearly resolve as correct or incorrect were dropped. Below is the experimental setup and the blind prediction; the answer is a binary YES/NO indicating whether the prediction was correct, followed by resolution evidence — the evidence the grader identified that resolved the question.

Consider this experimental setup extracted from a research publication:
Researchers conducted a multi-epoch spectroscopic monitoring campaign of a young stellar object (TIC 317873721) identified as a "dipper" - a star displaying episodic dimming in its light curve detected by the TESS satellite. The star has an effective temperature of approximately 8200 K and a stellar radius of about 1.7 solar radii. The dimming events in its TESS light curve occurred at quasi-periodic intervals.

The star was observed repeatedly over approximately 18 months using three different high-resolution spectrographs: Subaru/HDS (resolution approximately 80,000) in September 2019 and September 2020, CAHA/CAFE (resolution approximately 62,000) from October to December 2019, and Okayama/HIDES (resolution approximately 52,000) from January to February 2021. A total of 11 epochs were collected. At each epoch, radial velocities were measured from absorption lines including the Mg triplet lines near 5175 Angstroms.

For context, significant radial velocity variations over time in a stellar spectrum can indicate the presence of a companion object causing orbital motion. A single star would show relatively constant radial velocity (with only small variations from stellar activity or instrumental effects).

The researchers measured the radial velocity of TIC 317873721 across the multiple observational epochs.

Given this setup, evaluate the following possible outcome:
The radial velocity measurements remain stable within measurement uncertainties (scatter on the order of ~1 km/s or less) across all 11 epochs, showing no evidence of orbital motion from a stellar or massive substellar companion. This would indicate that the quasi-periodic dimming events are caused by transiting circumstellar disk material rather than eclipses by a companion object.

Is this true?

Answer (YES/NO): NO